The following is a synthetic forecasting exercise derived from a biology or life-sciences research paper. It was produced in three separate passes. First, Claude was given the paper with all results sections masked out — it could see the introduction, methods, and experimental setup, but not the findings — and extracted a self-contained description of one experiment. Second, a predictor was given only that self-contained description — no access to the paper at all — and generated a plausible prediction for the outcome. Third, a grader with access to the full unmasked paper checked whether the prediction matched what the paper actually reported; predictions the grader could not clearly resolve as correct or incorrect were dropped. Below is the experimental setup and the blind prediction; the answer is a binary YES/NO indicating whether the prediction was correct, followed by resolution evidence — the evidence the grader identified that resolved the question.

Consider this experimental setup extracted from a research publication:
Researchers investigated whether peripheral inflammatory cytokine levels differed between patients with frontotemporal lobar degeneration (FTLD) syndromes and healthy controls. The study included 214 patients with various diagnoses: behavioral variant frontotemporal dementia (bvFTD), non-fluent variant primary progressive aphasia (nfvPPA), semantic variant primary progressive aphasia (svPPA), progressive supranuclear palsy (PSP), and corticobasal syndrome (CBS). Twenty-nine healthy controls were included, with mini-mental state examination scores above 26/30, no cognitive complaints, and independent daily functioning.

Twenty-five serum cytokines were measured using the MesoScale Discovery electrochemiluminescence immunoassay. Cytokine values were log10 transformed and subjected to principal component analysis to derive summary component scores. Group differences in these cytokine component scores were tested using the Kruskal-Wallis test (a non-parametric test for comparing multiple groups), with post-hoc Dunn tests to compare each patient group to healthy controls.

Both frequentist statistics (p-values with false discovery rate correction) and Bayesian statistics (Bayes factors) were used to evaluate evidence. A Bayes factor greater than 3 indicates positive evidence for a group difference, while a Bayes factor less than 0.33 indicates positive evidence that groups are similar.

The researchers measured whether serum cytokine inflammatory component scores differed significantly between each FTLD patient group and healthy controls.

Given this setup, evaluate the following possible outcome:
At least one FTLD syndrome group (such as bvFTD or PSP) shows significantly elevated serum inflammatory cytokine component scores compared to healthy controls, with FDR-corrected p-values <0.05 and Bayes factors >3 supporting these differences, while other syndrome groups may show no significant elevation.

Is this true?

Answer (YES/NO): YES